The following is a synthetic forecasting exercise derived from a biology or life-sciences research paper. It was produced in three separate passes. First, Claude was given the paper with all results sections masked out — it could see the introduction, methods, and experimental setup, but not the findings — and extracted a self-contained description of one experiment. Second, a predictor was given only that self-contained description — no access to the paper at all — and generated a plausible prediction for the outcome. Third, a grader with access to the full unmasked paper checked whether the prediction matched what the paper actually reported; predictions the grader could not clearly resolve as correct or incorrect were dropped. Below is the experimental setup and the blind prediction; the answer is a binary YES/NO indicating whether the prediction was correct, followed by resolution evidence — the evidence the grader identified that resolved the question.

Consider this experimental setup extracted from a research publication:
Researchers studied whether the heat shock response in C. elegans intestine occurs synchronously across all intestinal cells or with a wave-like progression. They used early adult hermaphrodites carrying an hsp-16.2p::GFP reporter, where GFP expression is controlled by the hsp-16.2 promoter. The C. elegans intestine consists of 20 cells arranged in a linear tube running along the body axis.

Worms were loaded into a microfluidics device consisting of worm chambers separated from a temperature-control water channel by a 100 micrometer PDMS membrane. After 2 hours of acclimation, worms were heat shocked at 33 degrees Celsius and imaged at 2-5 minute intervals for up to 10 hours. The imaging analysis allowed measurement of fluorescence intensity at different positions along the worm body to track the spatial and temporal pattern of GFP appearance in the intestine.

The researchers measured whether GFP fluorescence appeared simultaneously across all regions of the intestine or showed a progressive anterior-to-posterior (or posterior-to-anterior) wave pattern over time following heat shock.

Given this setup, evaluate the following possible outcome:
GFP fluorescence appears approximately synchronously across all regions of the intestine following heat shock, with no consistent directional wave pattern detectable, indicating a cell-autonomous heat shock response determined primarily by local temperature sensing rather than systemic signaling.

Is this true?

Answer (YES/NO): NO